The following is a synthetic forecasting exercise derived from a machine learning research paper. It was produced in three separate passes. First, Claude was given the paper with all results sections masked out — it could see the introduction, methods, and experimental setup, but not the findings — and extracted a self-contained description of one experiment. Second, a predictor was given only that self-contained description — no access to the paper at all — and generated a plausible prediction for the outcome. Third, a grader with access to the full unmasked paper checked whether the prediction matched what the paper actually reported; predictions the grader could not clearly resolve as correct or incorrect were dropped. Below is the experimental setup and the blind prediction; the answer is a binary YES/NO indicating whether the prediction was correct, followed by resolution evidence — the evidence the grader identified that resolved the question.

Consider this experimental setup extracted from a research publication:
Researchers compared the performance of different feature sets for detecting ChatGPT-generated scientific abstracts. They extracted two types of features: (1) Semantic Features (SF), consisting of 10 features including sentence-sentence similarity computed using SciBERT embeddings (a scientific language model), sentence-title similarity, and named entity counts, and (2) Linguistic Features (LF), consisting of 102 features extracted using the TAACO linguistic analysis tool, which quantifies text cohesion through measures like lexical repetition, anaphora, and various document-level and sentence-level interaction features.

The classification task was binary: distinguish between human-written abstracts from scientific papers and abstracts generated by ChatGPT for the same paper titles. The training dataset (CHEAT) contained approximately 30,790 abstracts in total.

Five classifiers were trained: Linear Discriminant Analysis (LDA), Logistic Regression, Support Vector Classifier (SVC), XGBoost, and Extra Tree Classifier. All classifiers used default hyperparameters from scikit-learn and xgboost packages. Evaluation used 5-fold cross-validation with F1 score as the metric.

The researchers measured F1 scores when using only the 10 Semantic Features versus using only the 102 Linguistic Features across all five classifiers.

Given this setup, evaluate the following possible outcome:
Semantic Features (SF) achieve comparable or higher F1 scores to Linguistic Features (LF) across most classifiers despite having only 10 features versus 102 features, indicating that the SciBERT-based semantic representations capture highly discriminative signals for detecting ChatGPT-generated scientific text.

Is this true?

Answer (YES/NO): NO